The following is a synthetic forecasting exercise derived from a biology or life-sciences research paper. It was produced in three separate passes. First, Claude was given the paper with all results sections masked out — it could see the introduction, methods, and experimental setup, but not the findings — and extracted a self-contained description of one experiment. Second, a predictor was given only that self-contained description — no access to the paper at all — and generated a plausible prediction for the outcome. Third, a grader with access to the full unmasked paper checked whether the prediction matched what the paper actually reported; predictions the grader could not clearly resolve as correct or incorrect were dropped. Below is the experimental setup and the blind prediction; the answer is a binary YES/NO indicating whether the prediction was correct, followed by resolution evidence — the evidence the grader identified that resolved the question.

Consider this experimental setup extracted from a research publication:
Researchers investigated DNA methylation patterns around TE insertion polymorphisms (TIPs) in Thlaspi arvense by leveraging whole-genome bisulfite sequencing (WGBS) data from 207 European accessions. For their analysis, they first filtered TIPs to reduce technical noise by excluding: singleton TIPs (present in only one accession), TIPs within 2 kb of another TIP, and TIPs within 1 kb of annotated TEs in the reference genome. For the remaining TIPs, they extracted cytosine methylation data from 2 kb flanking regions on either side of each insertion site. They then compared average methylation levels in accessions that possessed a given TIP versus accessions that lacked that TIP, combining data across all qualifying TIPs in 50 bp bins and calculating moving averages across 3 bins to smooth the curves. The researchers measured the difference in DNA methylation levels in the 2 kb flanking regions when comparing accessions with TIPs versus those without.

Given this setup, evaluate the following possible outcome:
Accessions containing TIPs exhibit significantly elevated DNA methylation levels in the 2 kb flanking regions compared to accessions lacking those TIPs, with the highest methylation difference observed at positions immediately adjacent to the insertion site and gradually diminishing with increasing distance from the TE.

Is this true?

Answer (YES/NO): NO